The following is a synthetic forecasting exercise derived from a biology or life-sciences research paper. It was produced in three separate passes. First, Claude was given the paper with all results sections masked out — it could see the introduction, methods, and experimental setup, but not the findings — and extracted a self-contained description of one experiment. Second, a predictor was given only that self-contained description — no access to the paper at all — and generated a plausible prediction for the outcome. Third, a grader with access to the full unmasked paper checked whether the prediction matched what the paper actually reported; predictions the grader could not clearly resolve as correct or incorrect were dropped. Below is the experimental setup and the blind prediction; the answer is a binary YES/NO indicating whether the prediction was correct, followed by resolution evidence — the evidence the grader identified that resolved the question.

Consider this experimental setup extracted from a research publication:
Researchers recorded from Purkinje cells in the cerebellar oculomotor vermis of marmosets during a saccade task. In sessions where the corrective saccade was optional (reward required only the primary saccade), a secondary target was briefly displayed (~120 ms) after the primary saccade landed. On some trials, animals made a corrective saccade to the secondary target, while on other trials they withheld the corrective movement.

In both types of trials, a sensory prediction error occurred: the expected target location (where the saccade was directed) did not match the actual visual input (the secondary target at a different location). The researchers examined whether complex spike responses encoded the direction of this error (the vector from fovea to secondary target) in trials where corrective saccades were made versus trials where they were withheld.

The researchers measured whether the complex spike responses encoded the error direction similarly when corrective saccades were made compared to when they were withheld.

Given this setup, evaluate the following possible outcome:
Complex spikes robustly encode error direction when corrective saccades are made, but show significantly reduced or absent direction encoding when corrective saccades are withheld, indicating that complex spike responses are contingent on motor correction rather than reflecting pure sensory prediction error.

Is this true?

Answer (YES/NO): NO